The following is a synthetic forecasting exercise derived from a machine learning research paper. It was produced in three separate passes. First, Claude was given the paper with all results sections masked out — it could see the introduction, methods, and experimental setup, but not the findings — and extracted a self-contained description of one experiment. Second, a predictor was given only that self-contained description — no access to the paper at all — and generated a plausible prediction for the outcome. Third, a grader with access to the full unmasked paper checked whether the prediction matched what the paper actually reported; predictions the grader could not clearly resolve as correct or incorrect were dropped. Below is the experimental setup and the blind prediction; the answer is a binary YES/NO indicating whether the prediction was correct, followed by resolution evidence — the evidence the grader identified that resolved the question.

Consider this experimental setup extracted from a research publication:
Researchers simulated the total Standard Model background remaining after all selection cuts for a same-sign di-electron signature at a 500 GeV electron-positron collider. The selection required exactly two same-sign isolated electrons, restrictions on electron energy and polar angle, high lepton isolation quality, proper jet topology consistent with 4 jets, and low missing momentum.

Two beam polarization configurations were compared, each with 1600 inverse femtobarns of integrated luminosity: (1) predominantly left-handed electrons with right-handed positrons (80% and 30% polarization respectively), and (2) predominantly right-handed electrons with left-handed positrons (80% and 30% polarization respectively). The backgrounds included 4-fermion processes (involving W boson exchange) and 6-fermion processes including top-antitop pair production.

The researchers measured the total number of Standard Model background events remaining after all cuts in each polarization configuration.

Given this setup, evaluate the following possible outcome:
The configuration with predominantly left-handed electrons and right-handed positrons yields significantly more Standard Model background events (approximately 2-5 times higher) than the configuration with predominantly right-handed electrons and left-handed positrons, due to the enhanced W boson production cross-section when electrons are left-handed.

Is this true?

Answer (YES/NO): NO